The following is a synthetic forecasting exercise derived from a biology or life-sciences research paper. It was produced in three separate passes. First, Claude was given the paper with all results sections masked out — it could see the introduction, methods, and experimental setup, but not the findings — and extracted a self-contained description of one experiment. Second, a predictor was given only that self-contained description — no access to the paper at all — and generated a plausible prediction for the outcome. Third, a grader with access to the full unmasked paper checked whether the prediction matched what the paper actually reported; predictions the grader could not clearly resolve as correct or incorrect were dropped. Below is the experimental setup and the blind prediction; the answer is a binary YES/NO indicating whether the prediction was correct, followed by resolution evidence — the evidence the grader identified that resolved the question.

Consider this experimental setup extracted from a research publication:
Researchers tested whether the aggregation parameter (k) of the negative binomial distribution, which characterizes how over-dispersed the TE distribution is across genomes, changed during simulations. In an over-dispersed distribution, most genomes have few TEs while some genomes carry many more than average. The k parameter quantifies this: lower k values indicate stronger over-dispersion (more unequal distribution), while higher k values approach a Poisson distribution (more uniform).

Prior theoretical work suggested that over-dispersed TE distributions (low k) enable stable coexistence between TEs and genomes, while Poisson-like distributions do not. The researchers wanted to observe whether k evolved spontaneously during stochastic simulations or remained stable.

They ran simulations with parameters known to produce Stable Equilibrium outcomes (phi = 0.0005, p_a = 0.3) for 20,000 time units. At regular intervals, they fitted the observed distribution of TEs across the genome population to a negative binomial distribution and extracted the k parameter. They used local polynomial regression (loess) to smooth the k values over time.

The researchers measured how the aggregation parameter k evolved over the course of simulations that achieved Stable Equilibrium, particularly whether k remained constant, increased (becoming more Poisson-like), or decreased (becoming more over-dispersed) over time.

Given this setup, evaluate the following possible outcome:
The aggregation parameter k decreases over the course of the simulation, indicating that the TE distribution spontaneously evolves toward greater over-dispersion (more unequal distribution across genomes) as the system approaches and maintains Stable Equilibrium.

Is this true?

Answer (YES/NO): NO